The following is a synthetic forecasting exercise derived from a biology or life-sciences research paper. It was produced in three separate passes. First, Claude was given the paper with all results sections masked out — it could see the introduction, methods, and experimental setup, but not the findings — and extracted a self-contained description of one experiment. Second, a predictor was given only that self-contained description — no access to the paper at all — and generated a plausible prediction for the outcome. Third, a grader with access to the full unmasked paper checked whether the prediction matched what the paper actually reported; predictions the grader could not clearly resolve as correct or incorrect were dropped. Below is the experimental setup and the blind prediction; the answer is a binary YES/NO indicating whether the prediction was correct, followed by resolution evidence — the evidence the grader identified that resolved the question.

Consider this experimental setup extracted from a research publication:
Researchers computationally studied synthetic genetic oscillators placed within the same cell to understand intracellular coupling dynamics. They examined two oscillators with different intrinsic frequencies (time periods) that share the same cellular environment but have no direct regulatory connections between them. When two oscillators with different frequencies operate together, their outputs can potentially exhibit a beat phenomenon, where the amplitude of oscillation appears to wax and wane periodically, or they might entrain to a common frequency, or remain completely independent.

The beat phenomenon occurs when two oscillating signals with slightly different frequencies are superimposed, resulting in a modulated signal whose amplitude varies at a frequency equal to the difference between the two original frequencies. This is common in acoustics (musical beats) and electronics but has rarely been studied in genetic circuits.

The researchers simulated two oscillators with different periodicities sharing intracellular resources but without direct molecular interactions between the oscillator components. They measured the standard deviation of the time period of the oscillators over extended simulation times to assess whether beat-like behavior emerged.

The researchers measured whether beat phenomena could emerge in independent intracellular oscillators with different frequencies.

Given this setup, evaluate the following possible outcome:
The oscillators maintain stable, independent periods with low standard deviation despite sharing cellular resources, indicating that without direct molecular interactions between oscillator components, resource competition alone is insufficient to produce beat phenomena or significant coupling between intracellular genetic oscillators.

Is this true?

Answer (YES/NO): NO